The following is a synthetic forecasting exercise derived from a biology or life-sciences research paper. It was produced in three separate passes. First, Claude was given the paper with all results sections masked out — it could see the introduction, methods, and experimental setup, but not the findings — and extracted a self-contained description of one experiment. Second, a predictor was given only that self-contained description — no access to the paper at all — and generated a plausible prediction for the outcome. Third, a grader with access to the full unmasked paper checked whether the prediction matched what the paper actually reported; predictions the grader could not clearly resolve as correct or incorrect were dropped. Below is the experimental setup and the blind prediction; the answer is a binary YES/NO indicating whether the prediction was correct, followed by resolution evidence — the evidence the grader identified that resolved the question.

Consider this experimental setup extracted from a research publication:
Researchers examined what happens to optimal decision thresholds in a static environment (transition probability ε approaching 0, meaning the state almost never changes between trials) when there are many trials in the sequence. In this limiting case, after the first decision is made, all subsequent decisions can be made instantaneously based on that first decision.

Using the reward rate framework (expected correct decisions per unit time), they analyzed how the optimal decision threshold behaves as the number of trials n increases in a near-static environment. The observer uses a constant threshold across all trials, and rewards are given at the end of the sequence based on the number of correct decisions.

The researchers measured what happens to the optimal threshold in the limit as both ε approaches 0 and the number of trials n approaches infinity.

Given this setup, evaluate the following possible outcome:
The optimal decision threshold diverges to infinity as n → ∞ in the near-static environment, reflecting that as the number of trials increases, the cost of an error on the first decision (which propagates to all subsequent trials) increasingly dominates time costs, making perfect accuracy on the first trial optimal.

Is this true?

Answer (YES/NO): YES